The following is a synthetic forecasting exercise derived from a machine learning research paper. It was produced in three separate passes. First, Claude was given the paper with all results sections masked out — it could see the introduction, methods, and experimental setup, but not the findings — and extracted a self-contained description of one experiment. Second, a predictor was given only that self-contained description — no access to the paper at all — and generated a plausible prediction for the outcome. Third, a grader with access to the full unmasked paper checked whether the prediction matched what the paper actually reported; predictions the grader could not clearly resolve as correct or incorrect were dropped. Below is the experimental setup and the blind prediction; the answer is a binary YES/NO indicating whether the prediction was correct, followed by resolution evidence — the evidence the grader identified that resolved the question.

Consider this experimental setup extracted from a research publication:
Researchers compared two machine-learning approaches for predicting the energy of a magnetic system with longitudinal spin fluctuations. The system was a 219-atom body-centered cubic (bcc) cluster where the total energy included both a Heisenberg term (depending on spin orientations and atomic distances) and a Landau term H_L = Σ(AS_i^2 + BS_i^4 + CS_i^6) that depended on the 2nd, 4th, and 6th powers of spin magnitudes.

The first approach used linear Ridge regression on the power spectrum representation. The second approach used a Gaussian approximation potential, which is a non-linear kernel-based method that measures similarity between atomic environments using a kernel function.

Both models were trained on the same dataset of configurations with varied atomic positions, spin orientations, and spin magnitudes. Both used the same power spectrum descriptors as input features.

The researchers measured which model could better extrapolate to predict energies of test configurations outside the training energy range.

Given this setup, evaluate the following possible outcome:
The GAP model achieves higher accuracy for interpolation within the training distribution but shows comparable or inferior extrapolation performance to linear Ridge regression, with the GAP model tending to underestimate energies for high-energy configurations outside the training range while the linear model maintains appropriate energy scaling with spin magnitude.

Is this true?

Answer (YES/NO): NO